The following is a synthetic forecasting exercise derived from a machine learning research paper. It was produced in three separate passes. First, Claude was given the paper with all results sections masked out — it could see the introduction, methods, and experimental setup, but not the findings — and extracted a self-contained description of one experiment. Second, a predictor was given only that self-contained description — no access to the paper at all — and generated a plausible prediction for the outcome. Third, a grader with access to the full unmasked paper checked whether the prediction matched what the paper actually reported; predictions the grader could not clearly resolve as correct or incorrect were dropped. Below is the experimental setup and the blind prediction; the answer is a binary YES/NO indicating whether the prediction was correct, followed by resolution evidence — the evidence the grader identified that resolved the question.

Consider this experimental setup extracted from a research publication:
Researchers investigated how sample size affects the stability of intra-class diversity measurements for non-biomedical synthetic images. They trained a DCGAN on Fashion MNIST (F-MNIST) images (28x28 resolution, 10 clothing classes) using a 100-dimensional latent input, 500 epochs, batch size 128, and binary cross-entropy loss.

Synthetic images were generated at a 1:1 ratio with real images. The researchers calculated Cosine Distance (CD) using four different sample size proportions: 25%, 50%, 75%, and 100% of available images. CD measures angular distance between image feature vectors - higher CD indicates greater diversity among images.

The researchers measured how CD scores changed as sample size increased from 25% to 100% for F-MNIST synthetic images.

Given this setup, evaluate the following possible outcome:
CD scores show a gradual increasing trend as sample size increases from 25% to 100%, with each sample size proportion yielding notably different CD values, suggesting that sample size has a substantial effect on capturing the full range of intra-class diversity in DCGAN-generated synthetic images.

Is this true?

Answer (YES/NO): NO